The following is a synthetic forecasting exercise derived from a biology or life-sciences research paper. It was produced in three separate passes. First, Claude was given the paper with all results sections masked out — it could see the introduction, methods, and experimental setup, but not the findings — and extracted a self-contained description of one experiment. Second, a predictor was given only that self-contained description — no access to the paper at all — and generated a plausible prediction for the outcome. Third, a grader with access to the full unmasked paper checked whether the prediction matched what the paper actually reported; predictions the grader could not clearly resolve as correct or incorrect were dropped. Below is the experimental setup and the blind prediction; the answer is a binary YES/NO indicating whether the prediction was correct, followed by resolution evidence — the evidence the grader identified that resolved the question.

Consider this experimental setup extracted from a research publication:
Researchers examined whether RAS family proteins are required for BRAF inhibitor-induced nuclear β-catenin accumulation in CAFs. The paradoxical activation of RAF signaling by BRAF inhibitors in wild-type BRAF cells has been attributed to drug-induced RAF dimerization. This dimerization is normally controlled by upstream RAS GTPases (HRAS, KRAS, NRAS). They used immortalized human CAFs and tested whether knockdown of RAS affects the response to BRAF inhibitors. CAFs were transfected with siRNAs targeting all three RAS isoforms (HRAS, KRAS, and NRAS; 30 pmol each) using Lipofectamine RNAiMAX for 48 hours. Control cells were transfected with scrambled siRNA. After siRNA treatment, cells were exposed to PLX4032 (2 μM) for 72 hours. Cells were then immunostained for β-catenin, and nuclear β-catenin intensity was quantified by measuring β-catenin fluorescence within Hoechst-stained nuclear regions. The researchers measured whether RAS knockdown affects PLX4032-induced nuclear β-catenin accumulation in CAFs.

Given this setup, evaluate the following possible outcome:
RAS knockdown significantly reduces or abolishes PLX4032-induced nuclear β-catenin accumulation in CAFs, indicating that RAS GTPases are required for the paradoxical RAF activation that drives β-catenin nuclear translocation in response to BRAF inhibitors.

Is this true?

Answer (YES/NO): YES